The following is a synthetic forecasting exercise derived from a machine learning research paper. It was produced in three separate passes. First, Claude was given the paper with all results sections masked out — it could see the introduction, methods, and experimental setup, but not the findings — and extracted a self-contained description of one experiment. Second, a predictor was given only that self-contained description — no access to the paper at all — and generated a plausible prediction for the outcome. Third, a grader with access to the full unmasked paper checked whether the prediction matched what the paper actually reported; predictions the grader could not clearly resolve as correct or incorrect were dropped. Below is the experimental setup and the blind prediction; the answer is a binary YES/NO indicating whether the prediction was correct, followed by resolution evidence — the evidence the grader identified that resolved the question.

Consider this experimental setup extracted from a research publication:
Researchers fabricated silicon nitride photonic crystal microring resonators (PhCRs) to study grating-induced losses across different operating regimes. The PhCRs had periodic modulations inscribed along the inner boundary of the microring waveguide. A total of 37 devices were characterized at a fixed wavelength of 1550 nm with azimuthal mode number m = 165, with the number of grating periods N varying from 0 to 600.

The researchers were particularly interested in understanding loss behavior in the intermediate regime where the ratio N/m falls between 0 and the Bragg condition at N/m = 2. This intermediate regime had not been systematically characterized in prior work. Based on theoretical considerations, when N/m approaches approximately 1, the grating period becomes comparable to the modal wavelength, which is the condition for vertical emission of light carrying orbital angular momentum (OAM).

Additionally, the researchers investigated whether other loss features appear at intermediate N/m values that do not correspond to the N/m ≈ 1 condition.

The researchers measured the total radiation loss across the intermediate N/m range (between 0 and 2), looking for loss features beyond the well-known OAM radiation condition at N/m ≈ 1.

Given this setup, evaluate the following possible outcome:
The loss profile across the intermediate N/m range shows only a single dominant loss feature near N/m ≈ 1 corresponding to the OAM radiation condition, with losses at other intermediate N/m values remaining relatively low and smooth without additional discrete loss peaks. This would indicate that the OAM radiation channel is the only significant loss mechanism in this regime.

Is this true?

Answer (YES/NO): NO